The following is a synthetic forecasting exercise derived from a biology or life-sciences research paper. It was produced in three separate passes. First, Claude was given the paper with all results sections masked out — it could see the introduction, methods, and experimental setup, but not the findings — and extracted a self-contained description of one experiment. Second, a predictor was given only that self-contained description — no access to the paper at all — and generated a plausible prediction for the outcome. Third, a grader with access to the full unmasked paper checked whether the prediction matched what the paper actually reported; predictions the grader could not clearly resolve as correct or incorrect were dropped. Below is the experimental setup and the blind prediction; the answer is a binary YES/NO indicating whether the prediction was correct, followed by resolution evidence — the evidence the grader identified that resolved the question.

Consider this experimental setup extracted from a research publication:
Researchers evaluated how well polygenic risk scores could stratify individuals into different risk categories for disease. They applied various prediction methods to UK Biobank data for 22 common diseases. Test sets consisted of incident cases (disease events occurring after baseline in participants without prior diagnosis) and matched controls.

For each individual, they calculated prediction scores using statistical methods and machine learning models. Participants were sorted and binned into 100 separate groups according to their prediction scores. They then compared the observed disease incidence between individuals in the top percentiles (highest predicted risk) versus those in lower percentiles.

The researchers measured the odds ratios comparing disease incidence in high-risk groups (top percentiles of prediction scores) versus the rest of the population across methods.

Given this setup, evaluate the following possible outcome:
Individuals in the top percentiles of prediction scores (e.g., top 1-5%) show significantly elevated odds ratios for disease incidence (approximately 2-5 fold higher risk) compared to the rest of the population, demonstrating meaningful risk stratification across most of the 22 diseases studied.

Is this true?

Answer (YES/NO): NO